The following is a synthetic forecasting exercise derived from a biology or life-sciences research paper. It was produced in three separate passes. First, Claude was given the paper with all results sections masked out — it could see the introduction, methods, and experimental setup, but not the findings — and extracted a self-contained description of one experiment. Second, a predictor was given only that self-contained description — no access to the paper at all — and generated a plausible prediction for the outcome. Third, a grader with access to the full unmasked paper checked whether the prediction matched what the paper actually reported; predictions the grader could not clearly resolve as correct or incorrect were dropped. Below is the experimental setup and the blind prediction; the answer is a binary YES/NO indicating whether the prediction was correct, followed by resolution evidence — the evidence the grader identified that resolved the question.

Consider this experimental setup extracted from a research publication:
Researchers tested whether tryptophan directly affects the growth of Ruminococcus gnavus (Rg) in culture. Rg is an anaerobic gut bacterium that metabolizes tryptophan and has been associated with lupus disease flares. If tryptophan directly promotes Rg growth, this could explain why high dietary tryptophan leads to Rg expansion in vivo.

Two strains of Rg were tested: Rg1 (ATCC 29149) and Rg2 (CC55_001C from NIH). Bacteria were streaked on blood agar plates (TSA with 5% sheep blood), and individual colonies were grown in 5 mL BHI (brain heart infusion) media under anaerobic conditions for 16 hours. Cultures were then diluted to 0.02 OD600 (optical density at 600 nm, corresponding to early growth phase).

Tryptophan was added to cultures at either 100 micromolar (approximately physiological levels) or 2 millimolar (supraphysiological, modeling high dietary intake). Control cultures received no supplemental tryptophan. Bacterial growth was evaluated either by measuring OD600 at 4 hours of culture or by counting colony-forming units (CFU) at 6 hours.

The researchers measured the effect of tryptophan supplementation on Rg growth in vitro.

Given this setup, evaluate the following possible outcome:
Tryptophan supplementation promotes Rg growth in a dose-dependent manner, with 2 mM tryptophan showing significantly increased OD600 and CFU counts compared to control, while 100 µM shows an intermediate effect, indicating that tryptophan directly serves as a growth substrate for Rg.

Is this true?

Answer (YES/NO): NO